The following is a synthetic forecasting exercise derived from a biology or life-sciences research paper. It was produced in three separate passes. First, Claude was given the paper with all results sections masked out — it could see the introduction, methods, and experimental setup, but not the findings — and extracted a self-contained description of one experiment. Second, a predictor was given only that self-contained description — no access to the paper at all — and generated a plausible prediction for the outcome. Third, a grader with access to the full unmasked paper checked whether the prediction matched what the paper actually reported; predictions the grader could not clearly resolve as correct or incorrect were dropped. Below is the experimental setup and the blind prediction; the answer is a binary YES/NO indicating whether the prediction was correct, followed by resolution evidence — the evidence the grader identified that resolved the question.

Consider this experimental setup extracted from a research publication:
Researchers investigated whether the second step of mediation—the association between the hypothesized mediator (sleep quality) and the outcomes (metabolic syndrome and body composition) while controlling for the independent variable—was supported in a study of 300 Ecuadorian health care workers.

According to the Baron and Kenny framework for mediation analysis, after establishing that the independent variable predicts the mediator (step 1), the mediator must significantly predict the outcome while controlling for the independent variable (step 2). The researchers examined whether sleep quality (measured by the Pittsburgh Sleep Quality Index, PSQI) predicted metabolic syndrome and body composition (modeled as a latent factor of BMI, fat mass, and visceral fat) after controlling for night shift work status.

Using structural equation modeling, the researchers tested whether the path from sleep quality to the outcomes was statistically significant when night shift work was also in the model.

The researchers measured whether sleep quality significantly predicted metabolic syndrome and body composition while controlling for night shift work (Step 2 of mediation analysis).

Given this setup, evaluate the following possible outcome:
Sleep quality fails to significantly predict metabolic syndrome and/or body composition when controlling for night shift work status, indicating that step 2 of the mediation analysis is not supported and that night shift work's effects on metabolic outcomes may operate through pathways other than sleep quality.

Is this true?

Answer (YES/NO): YES